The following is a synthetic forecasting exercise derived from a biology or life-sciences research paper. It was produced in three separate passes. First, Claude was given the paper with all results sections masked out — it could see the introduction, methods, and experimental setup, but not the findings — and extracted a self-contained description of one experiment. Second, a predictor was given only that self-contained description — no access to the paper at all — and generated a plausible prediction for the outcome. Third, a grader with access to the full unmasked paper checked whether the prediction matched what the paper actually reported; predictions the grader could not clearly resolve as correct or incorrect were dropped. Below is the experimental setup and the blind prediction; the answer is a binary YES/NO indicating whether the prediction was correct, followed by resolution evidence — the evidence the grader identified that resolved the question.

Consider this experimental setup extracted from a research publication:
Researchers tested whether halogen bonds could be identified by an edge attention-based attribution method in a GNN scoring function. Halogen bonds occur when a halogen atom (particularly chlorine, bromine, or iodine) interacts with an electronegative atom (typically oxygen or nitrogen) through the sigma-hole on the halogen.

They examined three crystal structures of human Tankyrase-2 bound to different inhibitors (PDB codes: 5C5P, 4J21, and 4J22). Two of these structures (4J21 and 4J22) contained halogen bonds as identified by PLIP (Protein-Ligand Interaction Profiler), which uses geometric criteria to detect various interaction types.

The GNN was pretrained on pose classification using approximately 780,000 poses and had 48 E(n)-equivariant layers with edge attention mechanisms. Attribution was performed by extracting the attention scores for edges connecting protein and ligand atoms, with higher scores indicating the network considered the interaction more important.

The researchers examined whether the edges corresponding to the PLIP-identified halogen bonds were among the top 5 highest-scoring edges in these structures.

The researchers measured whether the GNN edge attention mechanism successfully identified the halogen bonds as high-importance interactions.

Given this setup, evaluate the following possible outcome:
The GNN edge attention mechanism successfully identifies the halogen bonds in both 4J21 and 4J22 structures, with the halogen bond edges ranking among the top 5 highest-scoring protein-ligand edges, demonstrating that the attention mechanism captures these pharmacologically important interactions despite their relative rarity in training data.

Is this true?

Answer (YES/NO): NO